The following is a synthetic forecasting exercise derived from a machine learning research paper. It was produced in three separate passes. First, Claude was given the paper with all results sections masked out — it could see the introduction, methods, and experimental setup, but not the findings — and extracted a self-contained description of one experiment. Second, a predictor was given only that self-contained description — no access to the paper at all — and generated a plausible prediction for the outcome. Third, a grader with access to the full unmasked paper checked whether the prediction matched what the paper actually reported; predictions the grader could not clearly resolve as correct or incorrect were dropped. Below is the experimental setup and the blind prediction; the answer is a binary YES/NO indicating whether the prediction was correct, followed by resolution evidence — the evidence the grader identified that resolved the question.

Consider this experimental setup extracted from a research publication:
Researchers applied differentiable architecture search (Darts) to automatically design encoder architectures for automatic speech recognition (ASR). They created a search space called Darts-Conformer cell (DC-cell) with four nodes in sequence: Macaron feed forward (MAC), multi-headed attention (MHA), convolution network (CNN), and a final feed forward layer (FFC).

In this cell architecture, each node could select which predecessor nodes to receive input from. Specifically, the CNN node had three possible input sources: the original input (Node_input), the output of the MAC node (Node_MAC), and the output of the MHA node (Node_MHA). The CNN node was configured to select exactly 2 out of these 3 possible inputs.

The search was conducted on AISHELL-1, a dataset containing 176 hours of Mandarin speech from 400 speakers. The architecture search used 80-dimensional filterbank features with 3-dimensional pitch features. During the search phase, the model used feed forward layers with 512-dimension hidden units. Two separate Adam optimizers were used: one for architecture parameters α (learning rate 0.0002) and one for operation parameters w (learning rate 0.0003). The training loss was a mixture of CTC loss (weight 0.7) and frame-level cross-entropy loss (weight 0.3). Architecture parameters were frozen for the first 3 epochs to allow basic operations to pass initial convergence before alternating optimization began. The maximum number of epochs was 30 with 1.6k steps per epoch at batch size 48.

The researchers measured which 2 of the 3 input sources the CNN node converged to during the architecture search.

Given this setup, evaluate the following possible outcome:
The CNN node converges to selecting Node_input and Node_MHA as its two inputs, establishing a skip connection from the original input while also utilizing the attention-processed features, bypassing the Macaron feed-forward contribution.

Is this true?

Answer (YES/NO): NO